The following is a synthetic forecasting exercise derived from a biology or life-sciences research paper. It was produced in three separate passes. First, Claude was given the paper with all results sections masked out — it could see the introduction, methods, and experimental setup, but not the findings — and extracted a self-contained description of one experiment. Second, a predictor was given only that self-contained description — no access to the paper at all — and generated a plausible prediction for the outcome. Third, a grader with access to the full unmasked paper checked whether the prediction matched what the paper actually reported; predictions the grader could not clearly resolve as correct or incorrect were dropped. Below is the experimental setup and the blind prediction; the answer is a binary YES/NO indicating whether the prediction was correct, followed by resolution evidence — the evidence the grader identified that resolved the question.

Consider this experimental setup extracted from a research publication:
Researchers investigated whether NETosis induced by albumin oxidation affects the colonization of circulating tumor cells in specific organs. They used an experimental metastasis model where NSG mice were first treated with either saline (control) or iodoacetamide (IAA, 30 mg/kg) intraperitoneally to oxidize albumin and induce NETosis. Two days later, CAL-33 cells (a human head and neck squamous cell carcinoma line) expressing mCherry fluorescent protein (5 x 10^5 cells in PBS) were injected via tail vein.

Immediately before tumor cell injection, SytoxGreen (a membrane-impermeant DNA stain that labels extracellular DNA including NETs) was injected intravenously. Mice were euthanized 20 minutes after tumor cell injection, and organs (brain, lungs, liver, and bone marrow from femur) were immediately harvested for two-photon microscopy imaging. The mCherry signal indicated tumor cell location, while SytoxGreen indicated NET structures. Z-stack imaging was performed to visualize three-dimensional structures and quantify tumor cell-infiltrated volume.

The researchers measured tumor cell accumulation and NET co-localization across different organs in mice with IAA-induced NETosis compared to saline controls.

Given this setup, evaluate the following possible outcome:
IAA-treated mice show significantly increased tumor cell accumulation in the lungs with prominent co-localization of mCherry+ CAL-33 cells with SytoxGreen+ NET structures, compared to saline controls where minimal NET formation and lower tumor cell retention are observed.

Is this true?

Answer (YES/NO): YES